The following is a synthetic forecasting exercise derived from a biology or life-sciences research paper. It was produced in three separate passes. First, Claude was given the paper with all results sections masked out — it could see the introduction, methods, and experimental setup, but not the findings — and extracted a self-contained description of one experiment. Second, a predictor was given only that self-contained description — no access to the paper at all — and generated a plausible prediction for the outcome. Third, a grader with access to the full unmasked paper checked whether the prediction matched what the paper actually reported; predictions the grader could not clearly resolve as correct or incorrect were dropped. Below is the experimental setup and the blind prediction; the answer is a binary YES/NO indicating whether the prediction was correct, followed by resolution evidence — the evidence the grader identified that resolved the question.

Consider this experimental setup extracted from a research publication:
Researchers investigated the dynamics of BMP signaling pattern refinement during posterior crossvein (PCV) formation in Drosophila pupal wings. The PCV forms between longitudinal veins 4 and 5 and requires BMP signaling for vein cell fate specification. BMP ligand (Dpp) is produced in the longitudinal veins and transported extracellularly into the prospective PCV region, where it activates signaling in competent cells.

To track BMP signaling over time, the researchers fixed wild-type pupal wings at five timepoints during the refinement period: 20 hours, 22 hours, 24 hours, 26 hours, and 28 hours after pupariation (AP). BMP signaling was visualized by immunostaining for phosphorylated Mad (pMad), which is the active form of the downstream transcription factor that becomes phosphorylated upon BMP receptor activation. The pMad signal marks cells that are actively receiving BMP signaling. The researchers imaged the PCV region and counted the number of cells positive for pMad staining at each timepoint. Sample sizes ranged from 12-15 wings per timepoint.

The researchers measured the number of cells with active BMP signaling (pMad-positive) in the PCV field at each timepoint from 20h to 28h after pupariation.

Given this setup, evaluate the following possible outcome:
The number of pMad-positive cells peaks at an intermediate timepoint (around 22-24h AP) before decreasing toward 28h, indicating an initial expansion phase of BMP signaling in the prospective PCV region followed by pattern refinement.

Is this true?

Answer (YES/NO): NO